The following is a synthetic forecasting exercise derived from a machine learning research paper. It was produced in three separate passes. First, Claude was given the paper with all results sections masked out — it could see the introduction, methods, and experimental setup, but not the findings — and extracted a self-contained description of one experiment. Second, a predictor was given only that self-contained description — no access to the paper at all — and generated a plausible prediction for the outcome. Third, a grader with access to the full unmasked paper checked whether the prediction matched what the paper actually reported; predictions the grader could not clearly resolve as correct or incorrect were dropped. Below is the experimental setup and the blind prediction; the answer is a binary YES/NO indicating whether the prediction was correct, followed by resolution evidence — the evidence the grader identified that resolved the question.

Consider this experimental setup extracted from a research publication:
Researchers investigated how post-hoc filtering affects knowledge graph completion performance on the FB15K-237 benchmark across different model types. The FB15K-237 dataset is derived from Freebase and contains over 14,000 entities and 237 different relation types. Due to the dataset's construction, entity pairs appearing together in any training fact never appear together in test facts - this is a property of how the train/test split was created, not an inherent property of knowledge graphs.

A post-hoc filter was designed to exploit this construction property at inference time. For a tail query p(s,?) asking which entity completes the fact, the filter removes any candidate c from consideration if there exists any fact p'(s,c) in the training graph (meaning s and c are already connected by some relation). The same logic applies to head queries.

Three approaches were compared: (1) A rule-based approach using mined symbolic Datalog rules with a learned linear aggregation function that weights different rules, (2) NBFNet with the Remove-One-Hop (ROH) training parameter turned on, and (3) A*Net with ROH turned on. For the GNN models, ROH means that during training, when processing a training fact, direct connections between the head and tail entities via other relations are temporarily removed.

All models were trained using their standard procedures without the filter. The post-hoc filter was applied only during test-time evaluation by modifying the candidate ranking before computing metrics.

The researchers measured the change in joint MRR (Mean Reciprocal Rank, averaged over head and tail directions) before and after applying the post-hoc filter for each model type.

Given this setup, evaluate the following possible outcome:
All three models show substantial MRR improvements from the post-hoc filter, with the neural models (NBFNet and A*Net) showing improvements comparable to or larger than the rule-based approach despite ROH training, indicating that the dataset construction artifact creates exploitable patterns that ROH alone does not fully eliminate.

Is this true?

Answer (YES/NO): NO